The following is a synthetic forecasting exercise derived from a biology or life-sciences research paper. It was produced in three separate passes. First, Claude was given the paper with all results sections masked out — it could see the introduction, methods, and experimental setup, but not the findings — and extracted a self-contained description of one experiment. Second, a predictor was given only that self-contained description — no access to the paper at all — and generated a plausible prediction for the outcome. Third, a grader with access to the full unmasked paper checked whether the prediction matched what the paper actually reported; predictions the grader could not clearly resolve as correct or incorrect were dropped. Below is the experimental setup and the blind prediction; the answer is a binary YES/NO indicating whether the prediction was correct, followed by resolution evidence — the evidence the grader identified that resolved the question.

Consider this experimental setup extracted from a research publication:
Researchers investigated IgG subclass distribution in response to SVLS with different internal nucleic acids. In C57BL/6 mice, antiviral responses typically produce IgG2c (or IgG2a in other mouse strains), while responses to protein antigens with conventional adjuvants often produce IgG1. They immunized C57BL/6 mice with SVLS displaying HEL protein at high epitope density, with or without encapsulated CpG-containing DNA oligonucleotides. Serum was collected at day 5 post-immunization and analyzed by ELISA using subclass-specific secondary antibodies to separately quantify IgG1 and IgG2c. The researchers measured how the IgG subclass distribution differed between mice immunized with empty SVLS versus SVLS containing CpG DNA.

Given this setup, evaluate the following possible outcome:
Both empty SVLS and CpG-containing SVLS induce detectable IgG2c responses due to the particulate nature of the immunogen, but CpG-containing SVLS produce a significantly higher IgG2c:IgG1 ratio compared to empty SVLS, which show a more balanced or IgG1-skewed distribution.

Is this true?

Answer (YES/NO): NO